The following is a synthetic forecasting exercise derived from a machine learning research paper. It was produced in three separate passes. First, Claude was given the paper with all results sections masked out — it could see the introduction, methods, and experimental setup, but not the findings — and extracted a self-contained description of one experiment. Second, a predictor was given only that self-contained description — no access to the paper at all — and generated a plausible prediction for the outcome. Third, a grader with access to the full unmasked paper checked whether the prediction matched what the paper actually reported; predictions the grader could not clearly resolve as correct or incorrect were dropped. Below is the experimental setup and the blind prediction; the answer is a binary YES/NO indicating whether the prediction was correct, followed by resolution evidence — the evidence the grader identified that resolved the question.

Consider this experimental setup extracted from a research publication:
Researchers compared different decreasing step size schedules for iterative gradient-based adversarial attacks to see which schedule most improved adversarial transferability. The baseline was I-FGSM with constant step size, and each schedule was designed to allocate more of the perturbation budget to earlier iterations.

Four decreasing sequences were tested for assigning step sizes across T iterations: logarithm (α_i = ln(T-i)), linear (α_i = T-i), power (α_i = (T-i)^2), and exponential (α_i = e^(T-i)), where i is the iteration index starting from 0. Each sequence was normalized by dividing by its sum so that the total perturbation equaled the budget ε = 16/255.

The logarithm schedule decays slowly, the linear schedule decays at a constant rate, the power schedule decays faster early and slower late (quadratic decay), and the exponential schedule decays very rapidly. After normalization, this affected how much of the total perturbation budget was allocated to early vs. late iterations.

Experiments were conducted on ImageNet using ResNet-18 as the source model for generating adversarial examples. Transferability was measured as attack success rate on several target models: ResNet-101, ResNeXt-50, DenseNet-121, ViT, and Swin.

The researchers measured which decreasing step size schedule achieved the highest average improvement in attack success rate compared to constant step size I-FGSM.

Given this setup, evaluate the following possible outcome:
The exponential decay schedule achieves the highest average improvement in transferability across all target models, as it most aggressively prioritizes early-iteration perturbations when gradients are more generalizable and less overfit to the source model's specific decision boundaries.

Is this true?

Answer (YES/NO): NO